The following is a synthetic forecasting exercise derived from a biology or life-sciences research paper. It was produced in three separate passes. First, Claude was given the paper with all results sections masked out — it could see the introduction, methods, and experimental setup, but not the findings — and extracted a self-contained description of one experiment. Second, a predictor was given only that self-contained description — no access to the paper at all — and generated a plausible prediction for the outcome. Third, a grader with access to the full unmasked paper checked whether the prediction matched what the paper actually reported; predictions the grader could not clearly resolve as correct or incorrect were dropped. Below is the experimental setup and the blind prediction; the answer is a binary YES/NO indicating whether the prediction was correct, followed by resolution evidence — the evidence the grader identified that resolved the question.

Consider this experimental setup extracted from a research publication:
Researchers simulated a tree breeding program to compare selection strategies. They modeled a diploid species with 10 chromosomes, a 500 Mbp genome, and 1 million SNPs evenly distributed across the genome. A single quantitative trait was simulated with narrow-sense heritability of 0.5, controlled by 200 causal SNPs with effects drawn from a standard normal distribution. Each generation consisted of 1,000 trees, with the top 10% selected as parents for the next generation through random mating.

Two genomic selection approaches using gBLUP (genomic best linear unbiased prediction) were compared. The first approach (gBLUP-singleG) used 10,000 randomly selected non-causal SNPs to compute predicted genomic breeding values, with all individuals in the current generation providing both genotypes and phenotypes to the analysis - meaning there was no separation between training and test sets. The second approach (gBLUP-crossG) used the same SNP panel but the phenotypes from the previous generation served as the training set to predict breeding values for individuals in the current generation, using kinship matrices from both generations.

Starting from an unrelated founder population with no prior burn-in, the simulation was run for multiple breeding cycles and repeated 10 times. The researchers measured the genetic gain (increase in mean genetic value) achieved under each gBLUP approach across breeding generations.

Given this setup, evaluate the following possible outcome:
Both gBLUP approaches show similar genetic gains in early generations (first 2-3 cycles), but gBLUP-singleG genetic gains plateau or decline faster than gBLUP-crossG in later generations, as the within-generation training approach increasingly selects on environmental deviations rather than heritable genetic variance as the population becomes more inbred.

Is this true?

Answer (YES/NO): NO